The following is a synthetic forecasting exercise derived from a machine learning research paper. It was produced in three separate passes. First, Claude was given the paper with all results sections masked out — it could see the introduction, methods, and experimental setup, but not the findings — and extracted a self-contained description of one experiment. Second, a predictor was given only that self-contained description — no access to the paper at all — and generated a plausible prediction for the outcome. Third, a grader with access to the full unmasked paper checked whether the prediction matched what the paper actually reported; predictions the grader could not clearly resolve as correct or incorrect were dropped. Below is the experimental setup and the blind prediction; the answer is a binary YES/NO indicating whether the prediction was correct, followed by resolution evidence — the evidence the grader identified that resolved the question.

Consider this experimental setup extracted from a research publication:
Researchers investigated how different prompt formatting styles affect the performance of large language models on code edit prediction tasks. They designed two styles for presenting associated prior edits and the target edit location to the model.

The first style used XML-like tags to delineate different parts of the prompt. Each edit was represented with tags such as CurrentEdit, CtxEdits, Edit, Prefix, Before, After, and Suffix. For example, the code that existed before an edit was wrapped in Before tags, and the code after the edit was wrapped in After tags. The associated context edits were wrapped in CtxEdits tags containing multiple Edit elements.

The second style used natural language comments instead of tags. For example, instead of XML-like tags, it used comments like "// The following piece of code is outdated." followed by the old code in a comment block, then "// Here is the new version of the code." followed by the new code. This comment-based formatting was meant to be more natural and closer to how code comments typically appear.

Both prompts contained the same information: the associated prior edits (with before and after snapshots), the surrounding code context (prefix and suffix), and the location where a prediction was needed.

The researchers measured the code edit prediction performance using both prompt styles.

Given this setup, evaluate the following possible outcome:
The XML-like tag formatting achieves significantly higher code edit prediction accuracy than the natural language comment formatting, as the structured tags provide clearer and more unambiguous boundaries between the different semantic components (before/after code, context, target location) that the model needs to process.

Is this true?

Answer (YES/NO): NO